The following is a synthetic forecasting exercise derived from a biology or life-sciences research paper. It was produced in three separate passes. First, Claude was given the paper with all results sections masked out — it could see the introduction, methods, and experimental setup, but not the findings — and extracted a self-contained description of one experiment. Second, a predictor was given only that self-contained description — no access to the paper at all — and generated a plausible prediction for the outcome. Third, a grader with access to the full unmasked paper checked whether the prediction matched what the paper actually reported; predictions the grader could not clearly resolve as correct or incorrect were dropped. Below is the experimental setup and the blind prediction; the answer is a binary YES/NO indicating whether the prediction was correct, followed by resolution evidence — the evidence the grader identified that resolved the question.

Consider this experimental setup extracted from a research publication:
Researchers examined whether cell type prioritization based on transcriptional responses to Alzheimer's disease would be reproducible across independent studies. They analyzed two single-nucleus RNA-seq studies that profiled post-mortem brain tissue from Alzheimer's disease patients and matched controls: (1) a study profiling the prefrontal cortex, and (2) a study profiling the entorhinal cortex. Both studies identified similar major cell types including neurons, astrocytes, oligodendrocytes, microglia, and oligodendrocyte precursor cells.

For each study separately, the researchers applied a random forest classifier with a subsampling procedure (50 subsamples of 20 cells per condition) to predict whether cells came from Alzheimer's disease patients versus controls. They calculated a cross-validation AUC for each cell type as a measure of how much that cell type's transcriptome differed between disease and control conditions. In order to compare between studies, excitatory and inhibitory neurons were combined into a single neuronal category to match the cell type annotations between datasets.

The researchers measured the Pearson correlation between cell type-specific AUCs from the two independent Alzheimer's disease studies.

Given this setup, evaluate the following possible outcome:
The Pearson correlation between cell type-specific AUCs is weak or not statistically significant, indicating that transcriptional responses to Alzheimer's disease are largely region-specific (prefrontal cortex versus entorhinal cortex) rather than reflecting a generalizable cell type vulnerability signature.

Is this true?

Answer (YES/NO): NO